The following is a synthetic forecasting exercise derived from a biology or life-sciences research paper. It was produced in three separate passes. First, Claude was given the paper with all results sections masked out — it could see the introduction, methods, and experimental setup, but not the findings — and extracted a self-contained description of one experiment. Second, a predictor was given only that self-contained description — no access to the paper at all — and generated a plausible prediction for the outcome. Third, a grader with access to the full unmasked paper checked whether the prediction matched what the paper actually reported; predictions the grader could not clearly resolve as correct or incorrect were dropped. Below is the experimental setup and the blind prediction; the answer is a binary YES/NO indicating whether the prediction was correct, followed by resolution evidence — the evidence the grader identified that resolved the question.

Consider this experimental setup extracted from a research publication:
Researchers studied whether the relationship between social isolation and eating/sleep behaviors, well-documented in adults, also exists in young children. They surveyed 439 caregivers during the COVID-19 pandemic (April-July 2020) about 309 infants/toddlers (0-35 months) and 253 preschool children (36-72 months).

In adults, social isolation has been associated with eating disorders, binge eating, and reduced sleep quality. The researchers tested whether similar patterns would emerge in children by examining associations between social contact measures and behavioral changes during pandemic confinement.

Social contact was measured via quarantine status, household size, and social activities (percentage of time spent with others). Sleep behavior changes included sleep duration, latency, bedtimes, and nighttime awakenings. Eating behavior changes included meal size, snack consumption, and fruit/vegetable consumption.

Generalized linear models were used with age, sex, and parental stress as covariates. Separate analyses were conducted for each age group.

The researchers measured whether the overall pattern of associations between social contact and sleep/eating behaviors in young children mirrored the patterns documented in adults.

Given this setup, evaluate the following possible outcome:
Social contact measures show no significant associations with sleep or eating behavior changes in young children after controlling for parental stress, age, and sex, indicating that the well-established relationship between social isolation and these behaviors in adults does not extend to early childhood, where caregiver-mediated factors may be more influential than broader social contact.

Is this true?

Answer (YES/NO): YES